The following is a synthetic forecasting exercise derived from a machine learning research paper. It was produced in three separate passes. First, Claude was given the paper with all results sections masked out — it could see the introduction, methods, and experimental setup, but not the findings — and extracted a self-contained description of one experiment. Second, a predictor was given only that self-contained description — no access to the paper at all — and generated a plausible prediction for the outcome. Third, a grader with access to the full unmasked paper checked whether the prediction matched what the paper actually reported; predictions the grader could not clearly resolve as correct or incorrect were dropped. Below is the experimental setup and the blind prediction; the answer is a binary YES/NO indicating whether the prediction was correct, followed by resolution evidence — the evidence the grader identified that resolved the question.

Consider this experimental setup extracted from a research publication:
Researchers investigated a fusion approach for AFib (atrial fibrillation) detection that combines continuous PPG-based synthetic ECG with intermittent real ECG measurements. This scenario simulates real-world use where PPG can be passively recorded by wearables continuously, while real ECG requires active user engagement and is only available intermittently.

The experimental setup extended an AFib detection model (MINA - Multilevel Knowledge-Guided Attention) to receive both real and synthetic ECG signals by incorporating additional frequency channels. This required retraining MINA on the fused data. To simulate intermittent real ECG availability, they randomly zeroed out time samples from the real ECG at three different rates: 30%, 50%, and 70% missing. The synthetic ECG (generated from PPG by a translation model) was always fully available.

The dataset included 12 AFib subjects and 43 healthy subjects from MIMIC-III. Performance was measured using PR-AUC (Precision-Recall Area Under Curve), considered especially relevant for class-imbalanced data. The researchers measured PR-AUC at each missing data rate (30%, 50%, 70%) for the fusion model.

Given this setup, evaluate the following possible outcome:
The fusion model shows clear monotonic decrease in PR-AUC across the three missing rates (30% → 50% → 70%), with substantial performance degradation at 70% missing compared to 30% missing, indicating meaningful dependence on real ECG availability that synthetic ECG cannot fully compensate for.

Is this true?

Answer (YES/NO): NO